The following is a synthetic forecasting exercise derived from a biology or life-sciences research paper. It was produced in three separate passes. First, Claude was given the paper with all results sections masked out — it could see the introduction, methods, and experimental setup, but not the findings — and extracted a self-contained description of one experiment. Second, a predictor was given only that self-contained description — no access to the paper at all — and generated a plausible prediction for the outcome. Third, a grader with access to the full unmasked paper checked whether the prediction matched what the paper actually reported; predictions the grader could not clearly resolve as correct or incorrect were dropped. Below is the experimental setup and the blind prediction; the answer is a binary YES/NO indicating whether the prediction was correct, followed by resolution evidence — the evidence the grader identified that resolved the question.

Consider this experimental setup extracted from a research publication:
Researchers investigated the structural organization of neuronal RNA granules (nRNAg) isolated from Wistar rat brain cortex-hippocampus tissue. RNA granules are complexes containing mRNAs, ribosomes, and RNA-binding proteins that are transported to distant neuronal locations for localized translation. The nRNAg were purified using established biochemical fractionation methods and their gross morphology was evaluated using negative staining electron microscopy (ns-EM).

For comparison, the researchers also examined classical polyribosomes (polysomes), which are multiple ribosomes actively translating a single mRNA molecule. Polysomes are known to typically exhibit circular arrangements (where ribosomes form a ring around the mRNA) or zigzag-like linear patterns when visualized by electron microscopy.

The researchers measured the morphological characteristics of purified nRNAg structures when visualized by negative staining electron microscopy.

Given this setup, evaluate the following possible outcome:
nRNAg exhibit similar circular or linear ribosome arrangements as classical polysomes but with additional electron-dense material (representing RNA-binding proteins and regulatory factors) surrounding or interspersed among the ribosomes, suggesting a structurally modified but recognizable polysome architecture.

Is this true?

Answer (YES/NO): NO